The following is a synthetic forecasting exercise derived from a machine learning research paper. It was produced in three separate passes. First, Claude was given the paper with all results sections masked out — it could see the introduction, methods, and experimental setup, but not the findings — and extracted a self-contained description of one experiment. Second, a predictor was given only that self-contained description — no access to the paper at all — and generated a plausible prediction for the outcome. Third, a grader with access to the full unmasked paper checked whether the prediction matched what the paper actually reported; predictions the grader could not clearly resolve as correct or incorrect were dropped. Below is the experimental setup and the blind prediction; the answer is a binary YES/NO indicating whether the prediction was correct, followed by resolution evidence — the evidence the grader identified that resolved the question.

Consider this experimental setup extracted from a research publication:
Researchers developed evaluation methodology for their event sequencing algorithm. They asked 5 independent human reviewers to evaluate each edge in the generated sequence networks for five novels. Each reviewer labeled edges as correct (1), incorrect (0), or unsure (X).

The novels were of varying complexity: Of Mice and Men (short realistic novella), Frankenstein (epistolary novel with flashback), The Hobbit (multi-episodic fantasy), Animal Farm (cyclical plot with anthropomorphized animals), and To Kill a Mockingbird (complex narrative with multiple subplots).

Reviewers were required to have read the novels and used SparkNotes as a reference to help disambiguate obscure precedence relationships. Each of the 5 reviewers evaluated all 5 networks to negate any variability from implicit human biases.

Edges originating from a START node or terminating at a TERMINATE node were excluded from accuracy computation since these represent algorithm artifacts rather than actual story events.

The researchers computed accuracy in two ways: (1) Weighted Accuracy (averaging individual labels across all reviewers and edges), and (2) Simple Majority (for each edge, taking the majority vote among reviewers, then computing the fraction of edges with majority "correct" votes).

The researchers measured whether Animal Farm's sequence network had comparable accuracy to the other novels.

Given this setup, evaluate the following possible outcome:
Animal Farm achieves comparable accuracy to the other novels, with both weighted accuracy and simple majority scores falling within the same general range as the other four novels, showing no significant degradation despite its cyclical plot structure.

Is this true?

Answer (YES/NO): NO